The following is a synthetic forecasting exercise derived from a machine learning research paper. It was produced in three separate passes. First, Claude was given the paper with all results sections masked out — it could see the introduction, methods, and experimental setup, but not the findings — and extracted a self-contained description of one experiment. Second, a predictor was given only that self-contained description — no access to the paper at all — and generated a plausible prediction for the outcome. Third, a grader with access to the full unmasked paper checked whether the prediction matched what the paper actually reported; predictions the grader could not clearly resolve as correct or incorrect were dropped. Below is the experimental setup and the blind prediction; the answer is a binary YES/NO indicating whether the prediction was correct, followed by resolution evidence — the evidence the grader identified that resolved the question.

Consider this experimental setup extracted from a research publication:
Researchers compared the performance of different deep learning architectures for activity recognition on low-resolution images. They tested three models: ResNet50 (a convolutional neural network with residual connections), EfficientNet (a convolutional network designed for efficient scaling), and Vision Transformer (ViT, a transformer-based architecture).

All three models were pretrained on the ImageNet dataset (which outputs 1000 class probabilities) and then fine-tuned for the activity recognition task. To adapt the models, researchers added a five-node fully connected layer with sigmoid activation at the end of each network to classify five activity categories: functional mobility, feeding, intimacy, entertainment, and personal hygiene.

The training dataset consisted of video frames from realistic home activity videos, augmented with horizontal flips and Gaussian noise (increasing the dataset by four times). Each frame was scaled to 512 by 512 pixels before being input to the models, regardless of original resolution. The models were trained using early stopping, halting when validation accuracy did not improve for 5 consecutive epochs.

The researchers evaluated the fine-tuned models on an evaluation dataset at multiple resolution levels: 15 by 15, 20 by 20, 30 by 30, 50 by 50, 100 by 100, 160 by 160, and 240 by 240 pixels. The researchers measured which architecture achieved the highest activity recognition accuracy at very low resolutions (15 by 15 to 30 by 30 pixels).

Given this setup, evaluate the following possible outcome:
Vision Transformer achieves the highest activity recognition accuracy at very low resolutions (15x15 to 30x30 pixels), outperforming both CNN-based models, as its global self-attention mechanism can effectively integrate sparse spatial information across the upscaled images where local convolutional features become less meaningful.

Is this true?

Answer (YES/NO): YES